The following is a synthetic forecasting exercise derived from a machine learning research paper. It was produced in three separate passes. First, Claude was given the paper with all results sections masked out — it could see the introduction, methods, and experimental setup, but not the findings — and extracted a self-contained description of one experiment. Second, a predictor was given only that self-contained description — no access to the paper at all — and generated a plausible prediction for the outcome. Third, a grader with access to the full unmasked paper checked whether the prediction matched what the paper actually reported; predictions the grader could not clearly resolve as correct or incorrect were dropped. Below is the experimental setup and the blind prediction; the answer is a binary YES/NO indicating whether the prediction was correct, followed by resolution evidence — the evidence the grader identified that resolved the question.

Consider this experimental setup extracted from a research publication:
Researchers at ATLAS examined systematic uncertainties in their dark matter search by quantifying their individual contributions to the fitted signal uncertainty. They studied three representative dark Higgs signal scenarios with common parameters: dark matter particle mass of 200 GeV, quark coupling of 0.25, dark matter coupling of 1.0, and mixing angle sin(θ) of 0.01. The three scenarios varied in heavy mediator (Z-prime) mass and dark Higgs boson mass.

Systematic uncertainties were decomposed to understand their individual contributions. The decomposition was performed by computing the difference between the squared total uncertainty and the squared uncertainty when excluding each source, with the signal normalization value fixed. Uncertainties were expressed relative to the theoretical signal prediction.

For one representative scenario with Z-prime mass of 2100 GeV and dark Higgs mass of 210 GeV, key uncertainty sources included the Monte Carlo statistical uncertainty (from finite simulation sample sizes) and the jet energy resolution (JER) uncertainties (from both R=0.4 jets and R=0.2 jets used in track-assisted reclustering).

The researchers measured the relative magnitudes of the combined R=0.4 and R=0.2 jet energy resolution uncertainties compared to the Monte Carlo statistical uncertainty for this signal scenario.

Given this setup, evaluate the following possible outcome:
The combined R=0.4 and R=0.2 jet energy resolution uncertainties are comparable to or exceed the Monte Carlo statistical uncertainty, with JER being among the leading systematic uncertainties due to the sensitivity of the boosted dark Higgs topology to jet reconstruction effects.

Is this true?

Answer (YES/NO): NO